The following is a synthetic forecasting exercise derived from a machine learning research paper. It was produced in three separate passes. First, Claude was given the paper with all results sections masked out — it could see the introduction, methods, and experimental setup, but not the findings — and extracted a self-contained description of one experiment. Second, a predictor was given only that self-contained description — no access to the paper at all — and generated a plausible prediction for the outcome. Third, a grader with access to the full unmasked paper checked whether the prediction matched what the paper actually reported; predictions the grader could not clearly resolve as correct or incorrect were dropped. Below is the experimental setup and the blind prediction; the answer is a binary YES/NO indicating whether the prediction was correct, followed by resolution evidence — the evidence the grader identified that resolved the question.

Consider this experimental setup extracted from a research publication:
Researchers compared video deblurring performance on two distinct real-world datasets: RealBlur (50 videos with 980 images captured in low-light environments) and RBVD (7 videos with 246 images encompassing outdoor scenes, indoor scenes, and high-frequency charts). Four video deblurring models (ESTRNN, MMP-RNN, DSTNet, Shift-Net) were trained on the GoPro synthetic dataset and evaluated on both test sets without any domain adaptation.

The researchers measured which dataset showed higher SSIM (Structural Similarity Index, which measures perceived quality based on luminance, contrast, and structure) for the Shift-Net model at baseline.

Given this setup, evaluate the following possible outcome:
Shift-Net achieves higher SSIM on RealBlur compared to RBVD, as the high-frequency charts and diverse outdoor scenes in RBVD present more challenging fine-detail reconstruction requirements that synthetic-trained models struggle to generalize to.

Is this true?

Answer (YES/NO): NO